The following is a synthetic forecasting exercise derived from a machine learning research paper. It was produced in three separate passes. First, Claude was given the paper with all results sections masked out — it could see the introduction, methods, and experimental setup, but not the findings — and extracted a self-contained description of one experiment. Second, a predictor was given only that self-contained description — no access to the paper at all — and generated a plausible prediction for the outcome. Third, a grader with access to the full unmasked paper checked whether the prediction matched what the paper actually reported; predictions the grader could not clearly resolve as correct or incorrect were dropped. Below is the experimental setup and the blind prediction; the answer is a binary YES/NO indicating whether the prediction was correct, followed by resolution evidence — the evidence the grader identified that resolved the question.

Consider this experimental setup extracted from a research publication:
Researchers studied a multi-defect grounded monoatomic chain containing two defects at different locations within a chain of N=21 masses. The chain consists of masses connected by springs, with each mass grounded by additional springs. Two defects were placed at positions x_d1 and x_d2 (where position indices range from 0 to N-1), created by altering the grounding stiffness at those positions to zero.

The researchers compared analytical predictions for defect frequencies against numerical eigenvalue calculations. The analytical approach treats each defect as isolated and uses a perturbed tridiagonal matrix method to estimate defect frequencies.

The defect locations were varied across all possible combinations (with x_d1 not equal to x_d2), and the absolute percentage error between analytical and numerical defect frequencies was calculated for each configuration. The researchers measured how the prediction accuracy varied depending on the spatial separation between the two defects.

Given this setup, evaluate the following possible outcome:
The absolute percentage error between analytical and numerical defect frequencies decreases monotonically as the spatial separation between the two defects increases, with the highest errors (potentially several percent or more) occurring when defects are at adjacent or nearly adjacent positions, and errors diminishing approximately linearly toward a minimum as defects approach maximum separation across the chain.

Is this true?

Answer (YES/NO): NO